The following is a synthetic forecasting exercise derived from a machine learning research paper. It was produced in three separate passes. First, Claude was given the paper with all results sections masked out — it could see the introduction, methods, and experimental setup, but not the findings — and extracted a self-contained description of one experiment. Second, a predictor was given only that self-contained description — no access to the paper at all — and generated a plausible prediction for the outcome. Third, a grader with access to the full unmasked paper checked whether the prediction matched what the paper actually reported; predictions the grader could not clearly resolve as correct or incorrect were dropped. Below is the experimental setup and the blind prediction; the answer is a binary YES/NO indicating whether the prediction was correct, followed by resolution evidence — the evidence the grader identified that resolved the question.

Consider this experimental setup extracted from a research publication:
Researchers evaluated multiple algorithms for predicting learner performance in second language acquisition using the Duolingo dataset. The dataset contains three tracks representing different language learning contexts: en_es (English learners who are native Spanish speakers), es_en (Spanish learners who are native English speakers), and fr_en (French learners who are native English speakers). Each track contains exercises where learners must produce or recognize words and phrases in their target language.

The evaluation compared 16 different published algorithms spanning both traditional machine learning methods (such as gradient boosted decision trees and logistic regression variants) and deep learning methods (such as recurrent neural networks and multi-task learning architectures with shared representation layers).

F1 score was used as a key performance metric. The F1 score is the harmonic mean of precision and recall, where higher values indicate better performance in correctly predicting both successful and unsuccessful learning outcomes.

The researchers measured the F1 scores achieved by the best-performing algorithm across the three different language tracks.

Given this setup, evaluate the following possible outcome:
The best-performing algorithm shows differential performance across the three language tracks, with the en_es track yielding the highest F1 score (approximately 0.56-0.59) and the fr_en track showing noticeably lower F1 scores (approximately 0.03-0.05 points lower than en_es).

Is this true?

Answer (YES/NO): NO